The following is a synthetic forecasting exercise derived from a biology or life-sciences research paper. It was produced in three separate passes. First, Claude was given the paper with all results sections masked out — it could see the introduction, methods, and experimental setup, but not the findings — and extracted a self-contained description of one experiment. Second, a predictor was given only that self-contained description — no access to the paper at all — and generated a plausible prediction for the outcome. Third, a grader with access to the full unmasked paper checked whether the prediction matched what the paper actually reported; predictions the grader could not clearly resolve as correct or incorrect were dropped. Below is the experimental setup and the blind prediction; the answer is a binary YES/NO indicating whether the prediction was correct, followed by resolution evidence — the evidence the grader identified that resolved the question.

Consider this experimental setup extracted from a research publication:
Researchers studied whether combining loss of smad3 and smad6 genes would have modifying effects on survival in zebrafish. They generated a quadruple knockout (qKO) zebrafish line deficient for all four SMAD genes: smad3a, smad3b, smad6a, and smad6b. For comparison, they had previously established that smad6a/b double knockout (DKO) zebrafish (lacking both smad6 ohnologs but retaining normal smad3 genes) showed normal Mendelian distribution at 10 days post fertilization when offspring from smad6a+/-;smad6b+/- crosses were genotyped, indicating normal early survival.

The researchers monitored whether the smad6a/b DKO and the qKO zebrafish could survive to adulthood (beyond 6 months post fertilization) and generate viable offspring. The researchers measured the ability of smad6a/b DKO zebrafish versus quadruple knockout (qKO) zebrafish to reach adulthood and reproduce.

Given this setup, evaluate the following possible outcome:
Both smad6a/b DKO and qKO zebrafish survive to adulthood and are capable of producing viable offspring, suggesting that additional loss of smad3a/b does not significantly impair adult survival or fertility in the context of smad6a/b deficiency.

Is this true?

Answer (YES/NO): NO